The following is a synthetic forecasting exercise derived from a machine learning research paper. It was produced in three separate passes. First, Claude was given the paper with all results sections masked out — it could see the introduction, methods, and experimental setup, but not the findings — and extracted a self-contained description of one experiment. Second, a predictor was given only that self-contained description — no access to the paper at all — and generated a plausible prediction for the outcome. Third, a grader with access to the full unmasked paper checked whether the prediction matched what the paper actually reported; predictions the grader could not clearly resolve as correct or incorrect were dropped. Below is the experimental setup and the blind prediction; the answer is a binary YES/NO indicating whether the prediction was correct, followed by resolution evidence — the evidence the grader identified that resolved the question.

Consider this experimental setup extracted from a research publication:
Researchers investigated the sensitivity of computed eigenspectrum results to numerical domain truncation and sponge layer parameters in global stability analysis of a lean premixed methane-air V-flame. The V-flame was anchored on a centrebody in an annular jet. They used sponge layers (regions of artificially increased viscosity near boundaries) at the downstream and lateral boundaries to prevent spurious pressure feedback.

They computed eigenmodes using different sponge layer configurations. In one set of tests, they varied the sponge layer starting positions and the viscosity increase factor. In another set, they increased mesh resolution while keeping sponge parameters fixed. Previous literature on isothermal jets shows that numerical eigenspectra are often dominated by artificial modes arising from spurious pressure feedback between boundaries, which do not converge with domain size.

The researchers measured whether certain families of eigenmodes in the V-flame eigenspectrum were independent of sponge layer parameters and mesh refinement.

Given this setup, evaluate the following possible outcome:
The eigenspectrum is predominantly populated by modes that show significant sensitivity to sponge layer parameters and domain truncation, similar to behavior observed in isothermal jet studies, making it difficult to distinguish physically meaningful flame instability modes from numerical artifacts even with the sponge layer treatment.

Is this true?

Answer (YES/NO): NO